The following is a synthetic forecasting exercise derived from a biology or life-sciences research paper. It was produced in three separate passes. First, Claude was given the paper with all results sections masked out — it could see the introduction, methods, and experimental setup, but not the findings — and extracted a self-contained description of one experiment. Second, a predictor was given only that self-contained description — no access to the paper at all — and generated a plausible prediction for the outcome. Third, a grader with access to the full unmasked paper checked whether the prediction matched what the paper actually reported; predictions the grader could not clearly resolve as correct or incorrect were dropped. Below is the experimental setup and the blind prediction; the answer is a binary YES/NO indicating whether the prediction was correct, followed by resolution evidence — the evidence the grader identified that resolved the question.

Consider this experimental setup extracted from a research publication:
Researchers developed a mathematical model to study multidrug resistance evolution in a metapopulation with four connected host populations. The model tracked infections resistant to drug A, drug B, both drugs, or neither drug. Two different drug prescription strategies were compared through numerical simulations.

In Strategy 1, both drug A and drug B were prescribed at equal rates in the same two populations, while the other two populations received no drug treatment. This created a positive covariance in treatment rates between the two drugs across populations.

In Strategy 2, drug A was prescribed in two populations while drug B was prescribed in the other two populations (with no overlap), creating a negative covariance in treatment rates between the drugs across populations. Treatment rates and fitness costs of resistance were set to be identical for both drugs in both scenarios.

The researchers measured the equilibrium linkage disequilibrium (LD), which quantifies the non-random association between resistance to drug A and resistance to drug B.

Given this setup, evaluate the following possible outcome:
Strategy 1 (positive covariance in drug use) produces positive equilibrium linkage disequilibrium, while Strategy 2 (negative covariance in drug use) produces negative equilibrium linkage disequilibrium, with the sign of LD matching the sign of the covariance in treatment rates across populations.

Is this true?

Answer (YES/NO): YES